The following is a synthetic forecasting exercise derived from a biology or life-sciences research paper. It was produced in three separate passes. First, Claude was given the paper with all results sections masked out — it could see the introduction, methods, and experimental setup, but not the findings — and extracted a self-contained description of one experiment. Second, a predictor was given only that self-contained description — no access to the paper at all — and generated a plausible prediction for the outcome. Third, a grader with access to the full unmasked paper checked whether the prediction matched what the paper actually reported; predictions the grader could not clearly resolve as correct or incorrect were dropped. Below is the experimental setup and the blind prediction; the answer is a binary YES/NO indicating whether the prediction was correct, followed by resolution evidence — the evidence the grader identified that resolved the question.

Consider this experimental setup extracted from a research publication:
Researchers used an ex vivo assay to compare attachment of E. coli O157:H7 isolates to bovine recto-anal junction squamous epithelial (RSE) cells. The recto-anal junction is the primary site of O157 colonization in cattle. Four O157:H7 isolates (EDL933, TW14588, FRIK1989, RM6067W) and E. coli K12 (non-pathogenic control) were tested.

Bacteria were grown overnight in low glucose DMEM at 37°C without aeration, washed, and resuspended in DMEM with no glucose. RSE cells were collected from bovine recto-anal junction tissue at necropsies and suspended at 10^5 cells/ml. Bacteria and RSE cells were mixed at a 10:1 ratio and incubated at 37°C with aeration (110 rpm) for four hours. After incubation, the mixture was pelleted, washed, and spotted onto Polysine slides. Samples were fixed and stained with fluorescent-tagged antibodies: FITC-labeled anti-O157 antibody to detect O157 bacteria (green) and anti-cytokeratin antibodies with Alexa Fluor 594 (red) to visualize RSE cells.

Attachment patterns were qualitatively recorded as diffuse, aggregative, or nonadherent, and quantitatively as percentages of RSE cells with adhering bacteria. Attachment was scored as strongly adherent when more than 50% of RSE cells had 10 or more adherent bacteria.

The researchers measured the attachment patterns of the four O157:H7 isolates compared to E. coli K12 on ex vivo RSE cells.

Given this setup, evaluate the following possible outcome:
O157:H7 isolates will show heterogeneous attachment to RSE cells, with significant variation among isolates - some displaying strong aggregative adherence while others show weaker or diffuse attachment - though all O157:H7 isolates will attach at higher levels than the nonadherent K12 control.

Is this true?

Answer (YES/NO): NO